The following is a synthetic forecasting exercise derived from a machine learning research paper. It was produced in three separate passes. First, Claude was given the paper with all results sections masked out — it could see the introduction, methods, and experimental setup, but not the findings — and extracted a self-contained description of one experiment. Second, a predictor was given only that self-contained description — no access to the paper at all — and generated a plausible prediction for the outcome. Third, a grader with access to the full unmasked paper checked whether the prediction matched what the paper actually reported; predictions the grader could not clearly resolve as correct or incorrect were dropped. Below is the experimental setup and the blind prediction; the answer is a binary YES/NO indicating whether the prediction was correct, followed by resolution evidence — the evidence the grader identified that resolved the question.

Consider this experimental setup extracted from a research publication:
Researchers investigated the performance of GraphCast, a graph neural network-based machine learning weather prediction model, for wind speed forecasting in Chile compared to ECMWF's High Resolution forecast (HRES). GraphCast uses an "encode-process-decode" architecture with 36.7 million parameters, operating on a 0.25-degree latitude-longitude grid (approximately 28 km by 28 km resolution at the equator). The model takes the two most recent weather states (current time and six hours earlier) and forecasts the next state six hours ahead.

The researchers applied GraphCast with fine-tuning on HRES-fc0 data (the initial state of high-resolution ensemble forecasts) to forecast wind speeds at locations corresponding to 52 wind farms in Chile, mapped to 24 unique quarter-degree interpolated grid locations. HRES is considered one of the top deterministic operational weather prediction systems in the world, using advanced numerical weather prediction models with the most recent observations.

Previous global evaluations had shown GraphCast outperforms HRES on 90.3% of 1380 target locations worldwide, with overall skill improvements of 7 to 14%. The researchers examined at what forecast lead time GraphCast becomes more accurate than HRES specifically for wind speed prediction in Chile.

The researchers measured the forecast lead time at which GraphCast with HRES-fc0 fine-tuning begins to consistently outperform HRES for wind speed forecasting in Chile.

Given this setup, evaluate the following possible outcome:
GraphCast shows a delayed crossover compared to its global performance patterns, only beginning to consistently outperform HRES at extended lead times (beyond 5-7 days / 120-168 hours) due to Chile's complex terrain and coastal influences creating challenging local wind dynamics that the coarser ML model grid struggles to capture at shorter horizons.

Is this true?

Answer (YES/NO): NO